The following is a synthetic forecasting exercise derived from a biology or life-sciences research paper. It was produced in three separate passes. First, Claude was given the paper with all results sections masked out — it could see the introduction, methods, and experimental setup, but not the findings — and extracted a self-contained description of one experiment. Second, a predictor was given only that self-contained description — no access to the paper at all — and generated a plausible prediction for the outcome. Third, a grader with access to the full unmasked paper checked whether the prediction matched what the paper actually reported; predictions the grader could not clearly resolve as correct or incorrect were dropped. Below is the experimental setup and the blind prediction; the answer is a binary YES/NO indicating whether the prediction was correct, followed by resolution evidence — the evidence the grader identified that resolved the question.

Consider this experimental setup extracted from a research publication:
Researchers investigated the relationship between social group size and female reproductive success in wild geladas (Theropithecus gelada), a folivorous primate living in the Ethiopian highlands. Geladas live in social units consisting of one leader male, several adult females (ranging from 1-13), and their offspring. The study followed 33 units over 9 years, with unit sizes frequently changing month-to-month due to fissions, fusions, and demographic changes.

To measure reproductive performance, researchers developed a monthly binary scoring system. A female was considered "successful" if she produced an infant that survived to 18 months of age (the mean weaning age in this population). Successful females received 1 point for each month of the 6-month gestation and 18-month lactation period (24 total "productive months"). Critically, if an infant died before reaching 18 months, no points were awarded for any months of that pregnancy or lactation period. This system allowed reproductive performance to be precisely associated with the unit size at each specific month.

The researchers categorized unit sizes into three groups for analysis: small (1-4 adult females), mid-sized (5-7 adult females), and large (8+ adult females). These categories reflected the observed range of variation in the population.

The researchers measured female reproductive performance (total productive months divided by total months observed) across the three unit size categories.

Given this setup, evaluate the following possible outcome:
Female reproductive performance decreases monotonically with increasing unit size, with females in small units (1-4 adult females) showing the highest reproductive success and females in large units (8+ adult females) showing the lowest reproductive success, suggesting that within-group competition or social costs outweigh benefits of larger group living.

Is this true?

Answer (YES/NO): NO